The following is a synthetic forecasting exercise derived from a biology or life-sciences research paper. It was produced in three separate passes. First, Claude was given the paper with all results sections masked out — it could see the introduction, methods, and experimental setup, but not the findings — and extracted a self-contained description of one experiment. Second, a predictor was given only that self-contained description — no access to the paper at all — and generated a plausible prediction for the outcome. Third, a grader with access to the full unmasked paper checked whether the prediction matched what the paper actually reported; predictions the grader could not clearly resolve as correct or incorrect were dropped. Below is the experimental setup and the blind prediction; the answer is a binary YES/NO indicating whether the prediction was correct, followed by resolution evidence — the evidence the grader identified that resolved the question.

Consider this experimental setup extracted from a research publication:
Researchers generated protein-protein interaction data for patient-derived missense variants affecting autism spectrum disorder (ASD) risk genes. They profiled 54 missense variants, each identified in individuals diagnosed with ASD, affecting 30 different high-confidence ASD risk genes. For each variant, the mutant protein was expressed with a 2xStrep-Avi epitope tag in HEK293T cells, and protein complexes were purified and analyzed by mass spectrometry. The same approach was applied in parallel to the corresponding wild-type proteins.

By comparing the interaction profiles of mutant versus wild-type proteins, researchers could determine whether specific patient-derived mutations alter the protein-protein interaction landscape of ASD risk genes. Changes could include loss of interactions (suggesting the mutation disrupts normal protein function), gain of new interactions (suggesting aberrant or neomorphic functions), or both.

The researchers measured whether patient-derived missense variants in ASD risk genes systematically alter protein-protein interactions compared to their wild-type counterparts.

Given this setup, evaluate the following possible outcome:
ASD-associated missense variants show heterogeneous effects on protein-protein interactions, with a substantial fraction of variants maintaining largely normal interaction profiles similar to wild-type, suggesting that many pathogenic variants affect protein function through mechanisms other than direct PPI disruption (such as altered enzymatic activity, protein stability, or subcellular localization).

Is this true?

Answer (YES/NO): YES